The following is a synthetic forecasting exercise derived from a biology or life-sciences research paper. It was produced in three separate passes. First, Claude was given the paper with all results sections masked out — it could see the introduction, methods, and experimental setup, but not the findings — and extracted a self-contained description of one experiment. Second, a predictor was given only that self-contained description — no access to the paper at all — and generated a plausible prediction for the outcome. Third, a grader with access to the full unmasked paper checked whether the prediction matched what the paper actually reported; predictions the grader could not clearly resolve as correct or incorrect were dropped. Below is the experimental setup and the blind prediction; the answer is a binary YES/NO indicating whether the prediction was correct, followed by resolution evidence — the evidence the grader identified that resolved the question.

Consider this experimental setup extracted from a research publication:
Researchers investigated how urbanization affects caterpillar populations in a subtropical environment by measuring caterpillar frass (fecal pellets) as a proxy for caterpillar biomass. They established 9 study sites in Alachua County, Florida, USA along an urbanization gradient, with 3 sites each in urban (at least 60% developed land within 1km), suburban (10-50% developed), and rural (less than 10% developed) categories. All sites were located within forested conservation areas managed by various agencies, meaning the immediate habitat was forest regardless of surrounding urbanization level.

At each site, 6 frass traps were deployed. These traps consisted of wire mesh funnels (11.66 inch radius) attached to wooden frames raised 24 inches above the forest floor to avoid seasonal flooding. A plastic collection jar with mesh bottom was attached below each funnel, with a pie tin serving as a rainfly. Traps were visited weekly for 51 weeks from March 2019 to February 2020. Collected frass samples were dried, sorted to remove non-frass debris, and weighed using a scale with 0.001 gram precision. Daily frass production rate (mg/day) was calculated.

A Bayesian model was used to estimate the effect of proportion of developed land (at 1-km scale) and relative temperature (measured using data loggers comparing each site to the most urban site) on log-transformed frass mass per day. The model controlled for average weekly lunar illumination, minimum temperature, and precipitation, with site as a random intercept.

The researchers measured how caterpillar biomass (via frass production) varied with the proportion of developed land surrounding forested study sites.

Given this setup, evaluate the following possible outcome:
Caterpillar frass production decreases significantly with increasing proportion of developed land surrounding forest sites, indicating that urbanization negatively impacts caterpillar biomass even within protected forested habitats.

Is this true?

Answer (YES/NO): YES